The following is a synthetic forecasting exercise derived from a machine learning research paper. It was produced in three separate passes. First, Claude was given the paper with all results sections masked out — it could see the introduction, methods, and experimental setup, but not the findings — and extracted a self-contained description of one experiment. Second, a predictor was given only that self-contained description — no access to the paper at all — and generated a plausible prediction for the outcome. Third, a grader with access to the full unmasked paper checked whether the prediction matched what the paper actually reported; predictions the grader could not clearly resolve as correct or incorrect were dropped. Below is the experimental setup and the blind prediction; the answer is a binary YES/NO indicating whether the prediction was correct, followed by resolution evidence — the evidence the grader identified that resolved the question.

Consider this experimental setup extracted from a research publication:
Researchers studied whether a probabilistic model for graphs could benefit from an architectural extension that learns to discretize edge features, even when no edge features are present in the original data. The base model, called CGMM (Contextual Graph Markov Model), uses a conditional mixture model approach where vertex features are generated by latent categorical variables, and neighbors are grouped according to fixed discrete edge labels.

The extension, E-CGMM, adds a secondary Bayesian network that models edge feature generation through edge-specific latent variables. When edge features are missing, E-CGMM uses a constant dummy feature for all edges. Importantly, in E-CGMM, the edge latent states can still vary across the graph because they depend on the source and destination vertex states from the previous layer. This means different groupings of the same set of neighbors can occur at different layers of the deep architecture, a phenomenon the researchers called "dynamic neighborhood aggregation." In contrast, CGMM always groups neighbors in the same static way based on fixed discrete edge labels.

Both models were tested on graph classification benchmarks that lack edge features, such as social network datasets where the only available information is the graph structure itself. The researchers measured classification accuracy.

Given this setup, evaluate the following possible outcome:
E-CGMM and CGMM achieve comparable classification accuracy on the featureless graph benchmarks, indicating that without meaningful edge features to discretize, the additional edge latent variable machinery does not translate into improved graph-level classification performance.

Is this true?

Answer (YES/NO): NO